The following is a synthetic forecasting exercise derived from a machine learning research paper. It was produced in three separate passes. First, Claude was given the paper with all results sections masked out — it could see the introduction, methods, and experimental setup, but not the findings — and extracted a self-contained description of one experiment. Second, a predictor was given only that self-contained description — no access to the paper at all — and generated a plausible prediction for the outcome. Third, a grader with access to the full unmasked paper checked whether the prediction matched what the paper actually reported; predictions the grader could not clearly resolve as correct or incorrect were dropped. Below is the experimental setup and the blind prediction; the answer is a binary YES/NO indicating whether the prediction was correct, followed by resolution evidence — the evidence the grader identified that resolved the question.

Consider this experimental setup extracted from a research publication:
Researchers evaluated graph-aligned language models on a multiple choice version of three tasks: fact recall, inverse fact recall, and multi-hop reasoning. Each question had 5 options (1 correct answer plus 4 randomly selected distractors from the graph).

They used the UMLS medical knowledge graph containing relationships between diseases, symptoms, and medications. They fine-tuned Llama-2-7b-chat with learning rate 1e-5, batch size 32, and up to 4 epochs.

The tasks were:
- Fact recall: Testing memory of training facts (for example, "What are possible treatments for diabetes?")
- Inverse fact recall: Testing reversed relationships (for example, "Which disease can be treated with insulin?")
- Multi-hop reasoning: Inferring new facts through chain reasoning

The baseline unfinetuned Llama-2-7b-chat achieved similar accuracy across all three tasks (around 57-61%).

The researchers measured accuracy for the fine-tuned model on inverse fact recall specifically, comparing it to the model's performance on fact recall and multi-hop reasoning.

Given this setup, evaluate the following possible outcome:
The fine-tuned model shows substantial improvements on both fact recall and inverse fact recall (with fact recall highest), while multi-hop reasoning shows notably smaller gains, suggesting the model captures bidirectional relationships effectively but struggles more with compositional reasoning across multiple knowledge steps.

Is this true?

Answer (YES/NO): NO